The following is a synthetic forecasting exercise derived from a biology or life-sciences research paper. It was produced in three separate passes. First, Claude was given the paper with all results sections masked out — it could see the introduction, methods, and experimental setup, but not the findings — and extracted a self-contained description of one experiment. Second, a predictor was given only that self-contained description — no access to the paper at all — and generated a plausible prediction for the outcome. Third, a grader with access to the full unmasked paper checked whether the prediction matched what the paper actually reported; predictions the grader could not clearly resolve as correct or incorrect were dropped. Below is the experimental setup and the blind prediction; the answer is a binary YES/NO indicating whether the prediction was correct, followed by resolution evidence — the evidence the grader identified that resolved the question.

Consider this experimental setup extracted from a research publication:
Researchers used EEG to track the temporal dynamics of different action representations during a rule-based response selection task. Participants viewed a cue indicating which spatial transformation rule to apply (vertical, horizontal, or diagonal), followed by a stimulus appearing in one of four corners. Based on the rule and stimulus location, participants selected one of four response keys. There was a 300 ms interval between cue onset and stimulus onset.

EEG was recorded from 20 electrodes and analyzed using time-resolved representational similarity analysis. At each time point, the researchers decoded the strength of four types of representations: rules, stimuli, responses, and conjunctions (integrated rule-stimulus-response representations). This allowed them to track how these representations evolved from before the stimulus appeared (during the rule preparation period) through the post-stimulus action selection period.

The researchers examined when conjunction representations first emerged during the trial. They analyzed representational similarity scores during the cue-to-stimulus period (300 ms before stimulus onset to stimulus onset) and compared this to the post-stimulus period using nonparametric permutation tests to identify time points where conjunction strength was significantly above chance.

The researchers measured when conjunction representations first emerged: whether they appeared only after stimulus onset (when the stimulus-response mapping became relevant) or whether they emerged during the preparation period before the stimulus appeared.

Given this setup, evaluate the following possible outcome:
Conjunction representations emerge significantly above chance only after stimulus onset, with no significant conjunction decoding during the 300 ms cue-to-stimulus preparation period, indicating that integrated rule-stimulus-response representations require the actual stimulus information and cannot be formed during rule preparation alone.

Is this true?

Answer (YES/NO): YES